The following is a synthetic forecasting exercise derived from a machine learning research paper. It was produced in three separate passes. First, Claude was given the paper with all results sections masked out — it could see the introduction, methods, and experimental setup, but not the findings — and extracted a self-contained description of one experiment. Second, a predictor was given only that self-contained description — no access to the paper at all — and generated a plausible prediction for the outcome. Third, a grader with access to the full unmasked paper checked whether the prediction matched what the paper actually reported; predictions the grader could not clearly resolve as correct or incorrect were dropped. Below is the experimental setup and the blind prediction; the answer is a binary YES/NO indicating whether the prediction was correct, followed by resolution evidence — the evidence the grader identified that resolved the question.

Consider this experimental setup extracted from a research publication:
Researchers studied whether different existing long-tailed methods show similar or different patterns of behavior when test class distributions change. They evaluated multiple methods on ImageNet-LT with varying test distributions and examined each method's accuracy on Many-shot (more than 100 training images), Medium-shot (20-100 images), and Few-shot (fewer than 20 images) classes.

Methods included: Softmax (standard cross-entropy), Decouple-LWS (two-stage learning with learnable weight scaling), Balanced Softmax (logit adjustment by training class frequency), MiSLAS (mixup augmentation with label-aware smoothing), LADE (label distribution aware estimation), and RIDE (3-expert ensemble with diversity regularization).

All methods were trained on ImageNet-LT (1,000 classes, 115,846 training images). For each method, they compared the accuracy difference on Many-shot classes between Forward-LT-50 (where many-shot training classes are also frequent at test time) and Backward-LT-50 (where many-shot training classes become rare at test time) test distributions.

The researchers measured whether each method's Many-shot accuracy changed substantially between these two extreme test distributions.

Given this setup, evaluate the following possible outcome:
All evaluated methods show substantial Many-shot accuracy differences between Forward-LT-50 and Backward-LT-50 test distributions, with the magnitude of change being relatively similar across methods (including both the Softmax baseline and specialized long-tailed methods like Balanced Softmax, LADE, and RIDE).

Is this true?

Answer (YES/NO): NO